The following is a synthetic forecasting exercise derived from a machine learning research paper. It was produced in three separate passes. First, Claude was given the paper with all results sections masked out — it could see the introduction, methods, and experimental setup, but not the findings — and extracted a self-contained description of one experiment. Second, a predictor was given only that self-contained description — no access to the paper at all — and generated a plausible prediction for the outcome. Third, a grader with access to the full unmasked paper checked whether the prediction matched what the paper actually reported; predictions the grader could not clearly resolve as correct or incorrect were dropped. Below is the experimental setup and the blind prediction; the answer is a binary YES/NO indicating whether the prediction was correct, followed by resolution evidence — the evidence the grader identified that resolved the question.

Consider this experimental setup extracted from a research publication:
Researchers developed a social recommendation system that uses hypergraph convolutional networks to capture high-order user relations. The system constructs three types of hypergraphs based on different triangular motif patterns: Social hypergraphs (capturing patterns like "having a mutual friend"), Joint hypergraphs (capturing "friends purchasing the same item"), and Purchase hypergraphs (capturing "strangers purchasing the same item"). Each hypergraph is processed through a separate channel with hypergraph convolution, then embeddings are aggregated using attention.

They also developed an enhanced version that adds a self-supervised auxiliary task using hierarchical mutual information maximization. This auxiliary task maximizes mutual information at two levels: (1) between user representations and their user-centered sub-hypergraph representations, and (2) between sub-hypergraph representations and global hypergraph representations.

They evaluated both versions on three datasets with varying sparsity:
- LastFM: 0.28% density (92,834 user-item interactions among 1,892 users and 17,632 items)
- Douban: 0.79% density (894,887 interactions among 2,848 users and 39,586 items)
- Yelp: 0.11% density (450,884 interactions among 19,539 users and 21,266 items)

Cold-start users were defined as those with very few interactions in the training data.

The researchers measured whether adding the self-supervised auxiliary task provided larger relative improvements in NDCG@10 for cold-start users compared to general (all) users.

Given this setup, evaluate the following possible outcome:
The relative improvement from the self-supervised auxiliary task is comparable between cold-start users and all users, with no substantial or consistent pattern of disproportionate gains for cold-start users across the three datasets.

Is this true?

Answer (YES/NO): NO